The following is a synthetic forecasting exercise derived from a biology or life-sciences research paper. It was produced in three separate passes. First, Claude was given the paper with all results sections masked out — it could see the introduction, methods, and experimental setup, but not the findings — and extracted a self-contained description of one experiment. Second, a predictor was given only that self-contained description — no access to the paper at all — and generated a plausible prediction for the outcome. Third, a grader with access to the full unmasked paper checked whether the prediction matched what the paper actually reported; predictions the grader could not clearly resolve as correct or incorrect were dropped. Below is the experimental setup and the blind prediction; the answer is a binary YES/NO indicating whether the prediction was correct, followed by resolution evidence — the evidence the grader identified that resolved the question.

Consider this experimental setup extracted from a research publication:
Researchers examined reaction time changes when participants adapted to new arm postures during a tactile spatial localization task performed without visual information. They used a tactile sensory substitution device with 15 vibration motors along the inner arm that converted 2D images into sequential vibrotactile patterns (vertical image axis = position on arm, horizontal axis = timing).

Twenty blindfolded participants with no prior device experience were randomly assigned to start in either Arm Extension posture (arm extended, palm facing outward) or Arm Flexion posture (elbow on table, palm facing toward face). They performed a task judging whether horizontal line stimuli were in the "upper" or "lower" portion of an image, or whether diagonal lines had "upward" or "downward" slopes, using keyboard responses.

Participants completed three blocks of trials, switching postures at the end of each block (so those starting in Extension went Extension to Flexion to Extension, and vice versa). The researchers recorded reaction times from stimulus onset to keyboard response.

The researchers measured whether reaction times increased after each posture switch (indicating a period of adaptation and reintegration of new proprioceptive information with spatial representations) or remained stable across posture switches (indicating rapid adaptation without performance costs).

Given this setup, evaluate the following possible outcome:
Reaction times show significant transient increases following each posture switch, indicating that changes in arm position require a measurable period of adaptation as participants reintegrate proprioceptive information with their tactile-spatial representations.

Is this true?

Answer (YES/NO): NO